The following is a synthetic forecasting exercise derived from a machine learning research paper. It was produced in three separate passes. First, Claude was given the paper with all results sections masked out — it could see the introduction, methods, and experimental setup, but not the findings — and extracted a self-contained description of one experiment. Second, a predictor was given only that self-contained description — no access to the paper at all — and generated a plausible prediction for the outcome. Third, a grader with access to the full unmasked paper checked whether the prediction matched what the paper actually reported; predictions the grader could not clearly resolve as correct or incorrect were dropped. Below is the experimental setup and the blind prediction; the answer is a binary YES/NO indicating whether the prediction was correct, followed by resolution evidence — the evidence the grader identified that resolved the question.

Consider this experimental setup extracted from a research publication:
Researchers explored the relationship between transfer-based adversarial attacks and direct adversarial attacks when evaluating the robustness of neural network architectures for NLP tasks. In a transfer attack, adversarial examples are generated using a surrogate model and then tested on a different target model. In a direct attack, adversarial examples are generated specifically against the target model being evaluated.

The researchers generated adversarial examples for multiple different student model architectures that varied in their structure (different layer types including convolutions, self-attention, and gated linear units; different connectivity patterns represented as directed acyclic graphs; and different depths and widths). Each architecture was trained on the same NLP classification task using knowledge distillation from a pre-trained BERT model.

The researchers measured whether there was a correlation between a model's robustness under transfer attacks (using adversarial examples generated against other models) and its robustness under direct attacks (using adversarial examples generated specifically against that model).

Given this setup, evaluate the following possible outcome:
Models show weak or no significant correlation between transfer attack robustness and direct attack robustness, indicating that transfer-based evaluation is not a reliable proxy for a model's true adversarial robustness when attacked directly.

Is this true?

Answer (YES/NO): YES